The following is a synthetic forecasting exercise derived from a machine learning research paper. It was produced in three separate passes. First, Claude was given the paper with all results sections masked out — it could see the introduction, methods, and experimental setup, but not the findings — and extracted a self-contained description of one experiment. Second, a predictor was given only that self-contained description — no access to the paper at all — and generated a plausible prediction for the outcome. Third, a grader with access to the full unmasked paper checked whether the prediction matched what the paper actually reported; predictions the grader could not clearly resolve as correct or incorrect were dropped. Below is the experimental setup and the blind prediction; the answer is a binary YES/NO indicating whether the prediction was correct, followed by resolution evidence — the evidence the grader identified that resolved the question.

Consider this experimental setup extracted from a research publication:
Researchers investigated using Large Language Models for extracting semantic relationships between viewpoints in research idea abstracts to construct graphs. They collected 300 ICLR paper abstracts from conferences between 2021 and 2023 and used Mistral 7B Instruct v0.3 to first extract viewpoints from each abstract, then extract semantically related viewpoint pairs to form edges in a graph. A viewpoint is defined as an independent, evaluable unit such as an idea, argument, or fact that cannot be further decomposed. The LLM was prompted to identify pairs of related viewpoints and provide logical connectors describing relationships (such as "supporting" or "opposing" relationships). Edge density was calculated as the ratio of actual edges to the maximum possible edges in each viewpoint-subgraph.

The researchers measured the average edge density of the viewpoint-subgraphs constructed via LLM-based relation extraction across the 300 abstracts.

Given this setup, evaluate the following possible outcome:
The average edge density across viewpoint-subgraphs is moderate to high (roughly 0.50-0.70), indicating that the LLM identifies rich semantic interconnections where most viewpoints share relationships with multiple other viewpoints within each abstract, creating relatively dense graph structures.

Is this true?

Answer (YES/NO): NO